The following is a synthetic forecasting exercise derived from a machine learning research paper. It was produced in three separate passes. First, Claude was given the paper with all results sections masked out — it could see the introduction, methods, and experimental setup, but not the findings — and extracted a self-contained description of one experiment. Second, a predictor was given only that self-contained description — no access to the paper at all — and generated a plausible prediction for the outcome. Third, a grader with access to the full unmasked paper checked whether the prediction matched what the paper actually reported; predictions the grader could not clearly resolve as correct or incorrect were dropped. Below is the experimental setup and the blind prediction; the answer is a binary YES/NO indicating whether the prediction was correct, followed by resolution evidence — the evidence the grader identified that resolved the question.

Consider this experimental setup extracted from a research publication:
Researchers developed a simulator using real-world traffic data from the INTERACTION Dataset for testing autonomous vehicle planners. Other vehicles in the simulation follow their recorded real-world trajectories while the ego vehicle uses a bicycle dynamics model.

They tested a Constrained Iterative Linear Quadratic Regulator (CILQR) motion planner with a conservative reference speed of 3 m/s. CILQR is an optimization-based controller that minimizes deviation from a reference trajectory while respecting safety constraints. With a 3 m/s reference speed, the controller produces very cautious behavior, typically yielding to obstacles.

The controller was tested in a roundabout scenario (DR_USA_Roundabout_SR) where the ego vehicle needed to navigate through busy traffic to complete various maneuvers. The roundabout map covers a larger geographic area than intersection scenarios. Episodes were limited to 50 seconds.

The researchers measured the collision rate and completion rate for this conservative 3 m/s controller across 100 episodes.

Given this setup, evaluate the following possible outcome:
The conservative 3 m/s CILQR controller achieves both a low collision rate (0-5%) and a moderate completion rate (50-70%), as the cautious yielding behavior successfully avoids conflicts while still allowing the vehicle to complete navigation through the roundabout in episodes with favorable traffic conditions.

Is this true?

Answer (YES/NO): NO